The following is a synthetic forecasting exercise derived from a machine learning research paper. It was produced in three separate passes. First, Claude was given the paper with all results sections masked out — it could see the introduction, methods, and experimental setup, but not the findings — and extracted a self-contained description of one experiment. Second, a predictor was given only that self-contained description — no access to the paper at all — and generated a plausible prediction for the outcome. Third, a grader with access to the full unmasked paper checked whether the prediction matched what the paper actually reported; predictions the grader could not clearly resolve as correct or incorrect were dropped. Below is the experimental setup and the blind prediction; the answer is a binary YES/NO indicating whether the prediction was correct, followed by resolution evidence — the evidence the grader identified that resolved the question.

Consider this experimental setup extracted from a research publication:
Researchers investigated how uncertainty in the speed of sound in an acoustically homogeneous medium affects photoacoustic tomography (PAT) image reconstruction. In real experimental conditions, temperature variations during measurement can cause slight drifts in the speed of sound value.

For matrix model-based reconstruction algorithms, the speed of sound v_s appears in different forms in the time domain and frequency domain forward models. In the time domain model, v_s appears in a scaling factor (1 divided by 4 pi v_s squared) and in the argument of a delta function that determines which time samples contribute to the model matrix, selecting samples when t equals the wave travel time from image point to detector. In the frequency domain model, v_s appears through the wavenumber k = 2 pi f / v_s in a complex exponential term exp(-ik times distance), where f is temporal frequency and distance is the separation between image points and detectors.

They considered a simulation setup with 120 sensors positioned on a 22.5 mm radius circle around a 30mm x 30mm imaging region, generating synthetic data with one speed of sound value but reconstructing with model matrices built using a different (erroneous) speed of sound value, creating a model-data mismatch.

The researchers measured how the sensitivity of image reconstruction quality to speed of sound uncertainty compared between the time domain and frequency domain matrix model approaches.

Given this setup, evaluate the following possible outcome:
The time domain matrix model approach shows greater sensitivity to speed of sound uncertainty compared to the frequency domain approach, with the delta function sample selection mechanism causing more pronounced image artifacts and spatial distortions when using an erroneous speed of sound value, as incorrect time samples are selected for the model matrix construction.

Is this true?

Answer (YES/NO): NO